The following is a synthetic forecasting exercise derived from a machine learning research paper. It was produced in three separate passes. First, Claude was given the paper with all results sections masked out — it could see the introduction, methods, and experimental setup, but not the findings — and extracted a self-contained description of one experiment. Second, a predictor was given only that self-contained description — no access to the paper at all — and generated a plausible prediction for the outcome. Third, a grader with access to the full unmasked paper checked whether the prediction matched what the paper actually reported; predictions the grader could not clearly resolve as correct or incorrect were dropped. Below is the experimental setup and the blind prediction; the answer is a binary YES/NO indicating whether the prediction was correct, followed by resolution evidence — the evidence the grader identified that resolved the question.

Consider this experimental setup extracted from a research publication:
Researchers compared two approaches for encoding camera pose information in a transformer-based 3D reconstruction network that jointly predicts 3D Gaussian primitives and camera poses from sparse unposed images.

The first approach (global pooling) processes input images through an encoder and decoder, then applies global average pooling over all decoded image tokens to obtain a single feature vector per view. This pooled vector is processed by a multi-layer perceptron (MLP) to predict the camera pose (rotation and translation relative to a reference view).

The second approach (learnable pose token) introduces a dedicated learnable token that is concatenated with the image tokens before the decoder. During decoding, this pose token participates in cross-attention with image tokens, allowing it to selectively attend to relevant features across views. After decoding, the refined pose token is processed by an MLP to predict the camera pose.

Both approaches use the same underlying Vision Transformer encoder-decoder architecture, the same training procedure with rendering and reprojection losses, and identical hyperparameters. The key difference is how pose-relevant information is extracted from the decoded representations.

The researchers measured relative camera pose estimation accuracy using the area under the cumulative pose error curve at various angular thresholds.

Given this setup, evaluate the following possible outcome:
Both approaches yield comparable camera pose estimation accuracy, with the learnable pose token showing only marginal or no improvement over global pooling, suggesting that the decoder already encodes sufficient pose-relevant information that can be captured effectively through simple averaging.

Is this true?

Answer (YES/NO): YES